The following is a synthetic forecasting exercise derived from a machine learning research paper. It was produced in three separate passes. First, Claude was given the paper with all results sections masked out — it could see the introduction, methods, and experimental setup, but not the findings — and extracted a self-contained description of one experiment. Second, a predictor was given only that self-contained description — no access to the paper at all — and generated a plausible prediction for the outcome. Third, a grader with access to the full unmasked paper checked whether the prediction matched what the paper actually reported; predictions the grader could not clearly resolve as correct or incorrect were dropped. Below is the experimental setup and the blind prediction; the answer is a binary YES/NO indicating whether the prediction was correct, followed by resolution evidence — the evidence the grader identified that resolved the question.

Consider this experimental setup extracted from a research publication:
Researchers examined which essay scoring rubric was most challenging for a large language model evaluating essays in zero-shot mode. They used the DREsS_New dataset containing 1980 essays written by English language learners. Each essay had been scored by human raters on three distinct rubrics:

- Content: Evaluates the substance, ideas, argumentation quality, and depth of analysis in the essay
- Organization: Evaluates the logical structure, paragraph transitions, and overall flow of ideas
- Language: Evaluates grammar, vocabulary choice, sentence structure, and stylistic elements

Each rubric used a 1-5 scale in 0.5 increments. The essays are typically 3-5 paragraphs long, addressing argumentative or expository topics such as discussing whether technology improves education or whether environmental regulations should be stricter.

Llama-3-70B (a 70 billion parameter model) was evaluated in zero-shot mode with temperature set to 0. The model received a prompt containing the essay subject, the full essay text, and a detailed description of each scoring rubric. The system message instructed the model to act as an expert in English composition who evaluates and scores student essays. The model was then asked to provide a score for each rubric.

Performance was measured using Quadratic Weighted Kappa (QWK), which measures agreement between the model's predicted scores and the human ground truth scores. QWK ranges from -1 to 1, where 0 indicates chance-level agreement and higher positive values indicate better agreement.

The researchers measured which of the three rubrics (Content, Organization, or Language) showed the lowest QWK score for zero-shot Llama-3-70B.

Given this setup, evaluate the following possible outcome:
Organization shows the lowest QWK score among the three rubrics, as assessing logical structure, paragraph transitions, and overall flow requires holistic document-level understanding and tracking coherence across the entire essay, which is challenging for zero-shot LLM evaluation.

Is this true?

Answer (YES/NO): NO